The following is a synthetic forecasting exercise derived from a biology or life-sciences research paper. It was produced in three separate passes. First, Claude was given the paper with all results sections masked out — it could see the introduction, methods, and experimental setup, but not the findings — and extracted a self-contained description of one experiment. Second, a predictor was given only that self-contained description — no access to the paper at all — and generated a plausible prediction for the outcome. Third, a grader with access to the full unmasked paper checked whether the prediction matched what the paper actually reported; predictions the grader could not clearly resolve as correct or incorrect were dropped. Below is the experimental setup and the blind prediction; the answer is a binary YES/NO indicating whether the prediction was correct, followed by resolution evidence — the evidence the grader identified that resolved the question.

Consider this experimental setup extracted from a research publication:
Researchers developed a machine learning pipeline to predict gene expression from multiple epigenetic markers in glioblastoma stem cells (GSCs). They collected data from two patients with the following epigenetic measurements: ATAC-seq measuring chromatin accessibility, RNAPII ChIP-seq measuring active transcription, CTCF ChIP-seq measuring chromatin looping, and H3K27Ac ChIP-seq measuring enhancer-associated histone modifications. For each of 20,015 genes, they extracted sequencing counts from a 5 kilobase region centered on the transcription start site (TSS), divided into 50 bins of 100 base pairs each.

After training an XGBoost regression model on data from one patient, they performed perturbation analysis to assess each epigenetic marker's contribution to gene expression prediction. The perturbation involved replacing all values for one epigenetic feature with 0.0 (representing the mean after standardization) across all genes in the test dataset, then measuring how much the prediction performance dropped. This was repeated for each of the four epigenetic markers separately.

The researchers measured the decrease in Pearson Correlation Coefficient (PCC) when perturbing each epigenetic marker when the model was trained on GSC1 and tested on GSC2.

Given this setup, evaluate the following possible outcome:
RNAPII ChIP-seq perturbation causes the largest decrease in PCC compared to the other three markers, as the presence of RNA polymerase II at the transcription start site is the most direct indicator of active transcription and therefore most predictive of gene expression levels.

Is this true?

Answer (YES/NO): NO